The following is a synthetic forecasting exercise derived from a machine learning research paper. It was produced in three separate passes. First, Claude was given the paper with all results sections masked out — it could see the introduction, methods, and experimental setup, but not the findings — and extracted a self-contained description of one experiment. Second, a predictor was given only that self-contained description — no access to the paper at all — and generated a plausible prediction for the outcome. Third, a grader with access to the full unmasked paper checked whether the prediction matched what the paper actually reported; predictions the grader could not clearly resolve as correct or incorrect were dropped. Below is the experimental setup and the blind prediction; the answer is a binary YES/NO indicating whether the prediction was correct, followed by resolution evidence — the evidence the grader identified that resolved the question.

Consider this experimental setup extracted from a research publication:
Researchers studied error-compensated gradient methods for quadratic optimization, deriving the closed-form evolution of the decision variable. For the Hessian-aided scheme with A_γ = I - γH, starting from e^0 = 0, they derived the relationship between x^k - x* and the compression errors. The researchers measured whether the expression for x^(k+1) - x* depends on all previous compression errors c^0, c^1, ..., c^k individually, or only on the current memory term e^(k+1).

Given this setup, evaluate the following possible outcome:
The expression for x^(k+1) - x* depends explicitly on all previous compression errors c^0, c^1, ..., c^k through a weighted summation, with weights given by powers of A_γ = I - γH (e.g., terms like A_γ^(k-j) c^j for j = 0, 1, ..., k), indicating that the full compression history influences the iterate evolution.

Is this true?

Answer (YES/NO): NO